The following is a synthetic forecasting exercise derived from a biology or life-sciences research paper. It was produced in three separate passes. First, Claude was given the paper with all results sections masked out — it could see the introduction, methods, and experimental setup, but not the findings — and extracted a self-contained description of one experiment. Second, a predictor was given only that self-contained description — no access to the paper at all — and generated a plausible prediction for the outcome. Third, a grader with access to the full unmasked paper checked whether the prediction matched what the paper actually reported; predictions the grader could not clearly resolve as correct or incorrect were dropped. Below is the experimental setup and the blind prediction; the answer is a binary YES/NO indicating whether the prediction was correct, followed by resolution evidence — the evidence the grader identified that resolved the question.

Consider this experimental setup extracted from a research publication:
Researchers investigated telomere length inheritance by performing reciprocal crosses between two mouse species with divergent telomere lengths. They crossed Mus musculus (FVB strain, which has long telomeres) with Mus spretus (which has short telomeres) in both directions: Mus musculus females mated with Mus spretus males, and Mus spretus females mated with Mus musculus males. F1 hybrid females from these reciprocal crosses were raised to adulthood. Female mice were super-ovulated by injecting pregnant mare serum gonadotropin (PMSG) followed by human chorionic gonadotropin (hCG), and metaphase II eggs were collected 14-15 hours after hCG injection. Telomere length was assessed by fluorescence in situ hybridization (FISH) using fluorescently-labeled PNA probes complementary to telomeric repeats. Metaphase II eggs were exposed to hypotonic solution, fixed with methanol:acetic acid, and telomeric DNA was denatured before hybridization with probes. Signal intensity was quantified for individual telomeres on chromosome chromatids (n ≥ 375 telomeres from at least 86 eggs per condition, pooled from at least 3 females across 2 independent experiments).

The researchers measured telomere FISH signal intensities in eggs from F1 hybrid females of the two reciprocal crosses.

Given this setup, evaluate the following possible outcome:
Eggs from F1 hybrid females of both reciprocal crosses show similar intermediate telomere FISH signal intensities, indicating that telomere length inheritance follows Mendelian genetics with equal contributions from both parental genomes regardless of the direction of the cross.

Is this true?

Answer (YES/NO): NO